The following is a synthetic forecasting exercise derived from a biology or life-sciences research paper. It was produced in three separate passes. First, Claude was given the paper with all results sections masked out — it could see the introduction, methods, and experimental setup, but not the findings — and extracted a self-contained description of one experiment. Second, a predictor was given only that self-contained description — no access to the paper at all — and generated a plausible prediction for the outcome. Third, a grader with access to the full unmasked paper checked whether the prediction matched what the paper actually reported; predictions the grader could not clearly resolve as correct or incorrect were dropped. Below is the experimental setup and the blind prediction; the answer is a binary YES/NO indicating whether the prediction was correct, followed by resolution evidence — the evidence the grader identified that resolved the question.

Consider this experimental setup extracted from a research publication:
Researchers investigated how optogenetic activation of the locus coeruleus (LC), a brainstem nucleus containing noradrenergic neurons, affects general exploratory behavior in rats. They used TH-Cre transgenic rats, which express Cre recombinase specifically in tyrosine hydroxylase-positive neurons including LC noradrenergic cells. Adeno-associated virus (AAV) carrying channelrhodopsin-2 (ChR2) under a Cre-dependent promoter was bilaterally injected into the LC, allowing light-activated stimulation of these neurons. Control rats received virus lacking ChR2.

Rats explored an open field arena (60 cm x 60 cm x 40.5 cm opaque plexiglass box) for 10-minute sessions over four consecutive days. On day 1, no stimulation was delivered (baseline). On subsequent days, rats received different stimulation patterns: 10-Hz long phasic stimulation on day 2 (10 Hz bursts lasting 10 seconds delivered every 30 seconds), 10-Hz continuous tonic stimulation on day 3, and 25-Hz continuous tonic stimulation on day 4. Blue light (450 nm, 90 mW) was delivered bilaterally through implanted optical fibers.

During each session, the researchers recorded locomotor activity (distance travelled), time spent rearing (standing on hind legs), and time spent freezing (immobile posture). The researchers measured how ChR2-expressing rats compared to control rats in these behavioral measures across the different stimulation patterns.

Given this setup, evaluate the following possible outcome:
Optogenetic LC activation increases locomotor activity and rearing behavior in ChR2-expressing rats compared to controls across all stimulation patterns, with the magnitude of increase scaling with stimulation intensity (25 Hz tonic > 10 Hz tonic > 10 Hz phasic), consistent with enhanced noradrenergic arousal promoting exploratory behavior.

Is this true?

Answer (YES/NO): NO